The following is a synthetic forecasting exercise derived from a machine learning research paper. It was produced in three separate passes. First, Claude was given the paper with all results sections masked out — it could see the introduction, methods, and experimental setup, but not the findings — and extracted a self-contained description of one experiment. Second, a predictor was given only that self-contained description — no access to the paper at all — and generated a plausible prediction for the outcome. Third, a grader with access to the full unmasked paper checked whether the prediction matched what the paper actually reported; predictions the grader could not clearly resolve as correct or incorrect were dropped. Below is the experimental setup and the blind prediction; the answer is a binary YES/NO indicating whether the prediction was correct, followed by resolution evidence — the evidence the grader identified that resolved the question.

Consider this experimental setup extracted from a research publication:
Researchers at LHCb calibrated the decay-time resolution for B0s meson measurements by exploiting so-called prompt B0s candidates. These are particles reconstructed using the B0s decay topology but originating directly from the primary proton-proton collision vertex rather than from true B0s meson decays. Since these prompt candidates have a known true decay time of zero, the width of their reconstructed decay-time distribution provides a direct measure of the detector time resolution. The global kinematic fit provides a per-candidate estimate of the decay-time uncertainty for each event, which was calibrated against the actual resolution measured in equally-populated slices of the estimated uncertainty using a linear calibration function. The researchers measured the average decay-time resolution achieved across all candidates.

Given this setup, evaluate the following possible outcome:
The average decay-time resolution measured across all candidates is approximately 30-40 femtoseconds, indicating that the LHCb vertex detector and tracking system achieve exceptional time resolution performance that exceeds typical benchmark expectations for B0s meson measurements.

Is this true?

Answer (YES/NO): YES